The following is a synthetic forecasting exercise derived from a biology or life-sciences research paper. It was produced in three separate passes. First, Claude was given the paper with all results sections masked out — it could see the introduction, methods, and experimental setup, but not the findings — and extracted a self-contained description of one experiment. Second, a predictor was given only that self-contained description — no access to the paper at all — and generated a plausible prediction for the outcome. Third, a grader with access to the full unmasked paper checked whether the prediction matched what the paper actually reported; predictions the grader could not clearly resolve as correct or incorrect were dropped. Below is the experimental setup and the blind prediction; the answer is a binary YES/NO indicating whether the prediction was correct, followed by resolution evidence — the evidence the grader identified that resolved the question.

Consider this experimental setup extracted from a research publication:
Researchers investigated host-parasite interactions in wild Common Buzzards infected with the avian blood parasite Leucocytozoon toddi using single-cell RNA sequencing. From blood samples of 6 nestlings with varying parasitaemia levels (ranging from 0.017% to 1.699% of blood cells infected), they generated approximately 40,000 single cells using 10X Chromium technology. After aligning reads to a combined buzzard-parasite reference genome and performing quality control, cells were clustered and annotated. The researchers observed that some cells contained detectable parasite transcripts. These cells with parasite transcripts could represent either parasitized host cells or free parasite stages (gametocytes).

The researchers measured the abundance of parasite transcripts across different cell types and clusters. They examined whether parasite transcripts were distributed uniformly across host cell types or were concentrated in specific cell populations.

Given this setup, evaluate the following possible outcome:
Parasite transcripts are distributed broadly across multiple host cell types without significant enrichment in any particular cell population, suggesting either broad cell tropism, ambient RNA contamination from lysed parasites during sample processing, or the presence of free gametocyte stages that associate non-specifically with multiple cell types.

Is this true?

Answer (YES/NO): NO